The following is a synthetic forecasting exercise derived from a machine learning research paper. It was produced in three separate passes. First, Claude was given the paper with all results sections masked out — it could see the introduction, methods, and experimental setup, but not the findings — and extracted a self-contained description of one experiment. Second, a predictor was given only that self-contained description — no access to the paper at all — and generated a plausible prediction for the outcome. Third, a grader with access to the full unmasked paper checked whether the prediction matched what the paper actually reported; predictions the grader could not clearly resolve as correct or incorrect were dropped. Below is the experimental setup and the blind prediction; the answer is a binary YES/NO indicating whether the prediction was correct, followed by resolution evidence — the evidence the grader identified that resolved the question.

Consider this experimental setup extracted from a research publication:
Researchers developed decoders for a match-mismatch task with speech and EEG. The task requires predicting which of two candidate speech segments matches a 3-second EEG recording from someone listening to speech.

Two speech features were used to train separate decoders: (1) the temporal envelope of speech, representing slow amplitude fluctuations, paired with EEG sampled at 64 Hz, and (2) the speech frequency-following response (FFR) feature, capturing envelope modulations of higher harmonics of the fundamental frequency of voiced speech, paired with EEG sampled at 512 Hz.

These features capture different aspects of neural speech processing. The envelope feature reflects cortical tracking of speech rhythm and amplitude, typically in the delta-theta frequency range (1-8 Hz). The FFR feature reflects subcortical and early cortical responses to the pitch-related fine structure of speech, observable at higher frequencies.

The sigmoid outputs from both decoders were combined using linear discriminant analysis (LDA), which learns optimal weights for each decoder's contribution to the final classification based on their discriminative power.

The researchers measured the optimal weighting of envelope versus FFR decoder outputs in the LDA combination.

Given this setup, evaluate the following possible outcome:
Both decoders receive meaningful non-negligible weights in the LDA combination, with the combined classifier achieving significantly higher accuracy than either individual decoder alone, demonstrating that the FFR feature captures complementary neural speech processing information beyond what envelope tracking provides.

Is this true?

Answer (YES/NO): YES